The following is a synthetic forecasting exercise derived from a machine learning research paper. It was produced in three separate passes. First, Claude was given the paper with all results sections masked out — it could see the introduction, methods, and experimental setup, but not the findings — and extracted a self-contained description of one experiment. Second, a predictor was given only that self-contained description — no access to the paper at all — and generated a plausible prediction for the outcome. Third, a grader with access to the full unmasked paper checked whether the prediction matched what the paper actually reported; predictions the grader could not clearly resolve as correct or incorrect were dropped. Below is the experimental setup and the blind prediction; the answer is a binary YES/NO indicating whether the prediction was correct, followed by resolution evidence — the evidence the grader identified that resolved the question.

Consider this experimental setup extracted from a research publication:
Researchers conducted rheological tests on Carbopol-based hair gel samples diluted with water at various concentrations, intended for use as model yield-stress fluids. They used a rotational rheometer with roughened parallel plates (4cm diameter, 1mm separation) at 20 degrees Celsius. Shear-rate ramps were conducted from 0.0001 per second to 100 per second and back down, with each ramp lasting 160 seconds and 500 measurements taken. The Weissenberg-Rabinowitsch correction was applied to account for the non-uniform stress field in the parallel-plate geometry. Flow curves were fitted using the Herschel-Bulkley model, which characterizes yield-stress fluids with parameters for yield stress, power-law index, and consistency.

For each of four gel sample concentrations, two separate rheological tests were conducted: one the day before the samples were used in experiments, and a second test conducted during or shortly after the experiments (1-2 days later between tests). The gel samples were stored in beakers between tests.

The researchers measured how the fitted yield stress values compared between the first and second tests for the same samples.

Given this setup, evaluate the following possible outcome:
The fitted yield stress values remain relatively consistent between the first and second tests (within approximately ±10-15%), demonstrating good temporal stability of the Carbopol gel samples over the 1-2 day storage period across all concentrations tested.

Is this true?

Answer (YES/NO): NO